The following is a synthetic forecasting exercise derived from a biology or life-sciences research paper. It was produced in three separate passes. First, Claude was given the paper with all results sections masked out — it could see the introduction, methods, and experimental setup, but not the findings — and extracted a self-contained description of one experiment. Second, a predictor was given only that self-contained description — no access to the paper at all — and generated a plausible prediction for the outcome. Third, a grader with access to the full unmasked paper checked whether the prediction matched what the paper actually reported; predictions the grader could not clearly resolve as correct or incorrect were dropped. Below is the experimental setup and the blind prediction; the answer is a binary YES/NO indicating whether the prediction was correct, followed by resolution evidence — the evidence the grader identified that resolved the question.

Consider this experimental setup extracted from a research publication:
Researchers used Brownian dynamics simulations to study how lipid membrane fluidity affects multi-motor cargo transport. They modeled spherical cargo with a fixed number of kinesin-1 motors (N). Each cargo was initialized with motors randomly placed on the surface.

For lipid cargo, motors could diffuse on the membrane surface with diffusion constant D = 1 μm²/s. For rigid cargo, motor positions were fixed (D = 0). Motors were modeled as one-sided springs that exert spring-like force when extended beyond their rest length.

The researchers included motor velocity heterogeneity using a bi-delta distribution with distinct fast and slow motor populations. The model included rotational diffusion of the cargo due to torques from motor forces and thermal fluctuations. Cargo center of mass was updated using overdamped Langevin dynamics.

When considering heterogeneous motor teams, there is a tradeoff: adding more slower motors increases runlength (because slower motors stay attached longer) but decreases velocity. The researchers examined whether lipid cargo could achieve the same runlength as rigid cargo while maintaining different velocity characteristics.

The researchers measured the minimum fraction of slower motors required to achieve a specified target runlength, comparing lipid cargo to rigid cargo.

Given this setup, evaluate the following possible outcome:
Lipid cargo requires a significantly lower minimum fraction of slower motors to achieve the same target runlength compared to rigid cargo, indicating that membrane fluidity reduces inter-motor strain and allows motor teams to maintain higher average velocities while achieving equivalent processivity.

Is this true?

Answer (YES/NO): YES